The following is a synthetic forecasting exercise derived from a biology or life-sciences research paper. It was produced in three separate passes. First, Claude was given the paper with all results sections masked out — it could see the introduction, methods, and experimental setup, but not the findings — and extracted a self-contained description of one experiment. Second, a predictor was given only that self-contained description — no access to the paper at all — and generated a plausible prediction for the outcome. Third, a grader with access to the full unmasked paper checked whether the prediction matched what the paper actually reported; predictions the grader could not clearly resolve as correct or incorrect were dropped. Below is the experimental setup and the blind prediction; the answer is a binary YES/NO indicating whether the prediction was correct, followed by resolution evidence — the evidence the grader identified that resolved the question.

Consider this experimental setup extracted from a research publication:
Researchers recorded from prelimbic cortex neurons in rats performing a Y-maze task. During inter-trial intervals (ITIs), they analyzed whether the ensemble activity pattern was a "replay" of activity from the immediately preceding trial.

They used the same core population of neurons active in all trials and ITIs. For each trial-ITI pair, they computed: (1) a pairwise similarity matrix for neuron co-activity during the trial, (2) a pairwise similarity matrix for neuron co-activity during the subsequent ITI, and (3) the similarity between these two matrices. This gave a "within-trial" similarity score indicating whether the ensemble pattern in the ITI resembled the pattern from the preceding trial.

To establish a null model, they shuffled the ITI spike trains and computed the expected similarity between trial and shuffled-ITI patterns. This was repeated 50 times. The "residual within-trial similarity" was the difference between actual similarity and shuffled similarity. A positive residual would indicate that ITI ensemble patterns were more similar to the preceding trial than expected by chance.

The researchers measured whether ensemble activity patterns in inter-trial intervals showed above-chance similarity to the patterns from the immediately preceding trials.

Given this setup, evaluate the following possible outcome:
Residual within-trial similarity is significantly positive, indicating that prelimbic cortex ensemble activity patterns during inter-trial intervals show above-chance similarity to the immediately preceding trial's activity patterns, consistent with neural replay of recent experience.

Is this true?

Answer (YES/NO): NO